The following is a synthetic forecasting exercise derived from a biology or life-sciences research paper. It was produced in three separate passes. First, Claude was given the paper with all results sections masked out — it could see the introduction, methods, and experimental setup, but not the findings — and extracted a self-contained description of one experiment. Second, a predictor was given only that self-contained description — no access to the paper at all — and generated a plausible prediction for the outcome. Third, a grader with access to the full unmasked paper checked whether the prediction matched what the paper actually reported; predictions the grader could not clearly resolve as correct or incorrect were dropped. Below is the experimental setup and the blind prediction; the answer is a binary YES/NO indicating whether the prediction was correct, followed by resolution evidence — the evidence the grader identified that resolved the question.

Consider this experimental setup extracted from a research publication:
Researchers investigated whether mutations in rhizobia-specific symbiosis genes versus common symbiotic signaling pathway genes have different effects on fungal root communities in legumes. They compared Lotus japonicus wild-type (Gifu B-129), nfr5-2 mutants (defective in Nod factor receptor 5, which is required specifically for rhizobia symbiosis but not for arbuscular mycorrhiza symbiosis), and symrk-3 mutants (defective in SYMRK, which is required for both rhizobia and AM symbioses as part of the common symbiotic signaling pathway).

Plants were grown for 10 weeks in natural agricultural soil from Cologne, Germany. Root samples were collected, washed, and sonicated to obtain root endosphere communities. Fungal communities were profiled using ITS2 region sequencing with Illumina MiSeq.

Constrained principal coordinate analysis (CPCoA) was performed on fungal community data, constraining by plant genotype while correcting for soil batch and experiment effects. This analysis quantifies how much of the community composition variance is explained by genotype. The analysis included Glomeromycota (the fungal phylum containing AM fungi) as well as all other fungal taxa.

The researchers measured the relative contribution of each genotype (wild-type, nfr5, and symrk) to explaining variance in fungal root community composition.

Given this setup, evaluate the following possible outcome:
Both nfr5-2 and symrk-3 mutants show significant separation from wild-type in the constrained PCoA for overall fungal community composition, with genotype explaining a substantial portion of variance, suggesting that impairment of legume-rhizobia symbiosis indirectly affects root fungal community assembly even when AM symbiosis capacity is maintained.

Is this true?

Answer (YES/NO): NO